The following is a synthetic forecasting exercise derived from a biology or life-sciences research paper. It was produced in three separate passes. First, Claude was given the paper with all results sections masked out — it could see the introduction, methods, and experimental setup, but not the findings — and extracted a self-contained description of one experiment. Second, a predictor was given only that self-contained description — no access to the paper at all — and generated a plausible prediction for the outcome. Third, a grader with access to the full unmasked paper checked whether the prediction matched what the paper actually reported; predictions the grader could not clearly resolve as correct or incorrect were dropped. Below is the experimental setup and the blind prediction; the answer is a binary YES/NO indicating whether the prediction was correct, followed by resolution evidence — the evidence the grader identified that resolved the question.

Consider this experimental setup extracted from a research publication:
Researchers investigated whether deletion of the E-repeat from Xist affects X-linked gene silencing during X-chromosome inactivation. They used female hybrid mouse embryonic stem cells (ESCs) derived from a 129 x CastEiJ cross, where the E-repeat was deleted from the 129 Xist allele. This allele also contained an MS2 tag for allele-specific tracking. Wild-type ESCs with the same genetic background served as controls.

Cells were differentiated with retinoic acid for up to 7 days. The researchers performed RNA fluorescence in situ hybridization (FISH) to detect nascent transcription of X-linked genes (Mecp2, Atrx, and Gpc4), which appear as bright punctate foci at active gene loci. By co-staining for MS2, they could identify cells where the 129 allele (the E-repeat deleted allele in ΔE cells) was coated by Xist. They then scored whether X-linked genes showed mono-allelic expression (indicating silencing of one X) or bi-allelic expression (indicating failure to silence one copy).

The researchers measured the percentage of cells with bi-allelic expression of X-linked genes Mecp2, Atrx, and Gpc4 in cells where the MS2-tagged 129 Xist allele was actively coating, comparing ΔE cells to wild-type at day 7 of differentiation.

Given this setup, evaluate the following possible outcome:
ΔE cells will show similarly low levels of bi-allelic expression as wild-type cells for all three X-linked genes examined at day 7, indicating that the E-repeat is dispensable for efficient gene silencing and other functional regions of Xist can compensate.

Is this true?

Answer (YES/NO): NO